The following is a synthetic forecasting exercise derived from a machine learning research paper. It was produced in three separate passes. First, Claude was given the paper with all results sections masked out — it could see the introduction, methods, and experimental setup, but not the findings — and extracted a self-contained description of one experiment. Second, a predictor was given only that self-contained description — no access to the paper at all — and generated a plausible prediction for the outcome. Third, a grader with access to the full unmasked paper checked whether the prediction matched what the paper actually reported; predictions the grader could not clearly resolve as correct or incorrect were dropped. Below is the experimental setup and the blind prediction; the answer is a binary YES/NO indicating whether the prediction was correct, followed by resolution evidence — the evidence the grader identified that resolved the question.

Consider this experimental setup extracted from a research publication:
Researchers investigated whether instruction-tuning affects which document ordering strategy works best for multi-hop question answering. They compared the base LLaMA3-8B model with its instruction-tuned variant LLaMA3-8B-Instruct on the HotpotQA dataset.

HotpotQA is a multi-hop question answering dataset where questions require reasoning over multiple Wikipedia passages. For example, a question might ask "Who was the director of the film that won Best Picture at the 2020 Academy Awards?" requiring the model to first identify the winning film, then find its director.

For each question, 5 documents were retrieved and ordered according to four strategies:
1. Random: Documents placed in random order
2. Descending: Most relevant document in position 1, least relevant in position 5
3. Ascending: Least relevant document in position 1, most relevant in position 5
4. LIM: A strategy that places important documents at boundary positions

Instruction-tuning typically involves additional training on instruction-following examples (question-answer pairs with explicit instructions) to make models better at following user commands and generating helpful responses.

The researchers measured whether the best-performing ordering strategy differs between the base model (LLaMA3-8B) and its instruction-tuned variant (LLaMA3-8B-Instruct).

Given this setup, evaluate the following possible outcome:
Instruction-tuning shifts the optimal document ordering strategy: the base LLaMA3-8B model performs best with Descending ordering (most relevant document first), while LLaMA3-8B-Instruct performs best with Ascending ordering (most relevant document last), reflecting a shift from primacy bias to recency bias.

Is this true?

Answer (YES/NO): NO